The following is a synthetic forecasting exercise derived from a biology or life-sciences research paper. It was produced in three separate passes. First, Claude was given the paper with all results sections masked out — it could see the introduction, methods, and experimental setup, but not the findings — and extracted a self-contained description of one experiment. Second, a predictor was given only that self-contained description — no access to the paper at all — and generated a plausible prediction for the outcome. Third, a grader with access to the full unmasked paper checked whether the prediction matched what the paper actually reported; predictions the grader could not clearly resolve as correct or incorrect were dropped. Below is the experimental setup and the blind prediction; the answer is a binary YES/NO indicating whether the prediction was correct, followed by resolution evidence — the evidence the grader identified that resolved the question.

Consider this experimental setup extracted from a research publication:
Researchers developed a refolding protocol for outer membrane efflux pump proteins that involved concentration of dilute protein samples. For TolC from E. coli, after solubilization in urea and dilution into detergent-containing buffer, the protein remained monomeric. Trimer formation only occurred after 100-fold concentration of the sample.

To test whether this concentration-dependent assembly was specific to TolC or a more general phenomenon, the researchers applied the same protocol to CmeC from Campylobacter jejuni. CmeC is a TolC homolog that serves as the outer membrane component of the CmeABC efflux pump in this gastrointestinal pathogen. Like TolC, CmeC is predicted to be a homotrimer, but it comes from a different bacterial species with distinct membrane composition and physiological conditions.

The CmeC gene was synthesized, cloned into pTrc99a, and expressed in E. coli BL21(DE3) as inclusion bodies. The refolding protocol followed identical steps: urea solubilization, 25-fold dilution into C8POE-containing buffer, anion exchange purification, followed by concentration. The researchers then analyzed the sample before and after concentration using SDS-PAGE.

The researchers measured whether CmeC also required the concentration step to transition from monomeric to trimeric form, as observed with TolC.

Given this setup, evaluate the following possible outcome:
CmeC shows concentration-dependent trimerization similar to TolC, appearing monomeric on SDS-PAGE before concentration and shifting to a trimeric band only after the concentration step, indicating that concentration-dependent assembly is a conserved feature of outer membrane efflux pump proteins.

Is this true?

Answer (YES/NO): YES